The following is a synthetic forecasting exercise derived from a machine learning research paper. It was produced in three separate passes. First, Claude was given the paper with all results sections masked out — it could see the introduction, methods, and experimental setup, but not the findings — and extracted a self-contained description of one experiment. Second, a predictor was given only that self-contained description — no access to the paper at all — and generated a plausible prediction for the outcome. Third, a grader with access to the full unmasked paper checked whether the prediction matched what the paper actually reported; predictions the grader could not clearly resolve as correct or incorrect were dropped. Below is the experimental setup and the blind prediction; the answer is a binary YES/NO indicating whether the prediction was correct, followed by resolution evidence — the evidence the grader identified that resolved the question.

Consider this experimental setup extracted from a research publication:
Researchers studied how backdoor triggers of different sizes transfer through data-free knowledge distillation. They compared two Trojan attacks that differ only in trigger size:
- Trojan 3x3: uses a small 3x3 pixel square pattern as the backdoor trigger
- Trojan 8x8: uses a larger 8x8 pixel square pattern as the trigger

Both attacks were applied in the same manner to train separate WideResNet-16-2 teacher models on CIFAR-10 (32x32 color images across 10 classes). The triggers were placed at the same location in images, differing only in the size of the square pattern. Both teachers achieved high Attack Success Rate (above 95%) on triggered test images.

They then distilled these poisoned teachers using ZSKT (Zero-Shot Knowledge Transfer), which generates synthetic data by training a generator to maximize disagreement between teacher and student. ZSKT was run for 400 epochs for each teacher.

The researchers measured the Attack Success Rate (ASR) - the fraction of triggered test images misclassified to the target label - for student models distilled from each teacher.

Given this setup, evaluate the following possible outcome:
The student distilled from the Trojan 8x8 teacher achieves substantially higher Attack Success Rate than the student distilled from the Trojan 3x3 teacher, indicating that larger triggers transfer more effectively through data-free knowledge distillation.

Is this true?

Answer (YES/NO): NO